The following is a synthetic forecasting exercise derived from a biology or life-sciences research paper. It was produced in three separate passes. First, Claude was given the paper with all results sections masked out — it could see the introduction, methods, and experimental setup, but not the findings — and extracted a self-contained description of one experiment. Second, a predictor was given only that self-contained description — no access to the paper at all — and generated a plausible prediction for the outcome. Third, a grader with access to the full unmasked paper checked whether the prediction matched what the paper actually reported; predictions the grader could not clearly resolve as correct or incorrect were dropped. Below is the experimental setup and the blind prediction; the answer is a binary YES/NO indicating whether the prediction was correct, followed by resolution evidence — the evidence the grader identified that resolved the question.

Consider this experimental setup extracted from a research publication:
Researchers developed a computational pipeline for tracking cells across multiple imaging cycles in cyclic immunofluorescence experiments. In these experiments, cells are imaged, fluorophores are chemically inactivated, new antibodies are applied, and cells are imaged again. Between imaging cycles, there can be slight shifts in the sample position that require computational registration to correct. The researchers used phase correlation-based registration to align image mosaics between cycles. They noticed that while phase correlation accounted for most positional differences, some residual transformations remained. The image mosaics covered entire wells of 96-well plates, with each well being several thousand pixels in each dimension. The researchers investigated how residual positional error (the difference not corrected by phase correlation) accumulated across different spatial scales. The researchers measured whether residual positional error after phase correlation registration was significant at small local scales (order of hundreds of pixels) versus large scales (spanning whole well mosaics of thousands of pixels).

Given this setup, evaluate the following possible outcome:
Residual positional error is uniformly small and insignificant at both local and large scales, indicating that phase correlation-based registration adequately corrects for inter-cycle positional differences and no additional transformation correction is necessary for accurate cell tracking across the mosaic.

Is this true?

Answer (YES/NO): NO